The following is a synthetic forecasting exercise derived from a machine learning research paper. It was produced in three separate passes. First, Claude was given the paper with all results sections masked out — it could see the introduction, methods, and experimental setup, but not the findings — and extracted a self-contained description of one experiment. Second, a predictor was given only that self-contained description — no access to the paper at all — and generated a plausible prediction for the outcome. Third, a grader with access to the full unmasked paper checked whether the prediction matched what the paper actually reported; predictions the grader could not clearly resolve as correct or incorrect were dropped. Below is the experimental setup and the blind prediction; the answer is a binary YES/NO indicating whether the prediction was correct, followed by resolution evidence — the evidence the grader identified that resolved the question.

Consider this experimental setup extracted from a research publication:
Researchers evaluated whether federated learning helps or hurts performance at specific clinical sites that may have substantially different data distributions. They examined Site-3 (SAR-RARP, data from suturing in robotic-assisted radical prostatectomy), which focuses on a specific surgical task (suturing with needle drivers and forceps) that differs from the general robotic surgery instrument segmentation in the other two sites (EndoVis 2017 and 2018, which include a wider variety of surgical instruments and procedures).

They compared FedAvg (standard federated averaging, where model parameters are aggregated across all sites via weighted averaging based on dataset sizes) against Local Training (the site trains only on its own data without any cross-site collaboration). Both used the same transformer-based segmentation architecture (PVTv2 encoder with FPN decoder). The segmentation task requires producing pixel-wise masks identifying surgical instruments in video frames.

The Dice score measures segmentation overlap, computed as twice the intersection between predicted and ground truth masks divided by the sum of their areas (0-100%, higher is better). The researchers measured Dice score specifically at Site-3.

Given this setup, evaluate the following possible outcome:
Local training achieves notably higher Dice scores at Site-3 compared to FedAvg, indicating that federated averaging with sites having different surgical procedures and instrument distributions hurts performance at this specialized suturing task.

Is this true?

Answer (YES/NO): YES